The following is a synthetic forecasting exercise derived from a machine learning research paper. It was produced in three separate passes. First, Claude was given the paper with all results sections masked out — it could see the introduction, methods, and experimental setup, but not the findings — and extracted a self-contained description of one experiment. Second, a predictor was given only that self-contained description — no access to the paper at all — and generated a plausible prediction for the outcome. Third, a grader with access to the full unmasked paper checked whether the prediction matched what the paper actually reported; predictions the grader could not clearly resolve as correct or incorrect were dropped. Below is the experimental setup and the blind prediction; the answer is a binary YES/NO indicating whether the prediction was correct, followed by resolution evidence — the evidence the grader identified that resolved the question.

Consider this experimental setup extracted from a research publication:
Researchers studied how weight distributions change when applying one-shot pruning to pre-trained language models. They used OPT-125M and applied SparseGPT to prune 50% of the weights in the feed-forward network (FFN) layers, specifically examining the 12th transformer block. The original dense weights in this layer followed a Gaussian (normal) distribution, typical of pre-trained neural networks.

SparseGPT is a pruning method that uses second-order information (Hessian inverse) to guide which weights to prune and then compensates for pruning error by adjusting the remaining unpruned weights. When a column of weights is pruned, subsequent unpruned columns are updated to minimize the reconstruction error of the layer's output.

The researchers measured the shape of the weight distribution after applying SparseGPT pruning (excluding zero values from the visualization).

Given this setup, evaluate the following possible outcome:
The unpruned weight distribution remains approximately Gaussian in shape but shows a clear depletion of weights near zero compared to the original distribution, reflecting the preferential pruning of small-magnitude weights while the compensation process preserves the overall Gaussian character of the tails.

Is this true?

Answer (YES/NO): NO